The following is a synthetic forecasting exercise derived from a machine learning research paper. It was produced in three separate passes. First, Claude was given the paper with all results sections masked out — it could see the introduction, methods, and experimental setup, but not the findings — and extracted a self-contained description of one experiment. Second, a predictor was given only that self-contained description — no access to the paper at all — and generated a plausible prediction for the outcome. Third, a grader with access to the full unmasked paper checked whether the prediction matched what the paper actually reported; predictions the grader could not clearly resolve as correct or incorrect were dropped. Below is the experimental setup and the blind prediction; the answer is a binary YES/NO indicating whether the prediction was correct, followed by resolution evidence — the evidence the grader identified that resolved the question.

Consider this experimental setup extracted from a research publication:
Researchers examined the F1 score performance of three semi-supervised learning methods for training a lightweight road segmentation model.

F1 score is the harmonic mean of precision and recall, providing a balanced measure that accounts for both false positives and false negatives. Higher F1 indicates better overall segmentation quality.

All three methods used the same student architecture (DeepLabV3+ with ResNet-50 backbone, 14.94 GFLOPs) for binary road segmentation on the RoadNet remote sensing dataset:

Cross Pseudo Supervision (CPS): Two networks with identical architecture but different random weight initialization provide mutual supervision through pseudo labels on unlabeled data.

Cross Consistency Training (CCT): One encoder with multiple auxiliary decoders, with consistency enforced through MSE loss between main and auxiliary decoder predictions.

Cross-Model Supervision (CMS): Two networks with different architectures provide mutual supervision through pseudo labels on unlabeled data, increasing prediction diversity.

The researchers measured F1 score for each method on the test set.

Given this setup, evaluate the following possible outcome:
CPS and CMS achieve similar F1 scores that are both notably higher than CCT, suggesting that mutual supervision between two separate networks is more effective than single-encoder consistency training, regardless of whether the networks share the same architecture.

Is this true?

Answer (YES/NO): NO